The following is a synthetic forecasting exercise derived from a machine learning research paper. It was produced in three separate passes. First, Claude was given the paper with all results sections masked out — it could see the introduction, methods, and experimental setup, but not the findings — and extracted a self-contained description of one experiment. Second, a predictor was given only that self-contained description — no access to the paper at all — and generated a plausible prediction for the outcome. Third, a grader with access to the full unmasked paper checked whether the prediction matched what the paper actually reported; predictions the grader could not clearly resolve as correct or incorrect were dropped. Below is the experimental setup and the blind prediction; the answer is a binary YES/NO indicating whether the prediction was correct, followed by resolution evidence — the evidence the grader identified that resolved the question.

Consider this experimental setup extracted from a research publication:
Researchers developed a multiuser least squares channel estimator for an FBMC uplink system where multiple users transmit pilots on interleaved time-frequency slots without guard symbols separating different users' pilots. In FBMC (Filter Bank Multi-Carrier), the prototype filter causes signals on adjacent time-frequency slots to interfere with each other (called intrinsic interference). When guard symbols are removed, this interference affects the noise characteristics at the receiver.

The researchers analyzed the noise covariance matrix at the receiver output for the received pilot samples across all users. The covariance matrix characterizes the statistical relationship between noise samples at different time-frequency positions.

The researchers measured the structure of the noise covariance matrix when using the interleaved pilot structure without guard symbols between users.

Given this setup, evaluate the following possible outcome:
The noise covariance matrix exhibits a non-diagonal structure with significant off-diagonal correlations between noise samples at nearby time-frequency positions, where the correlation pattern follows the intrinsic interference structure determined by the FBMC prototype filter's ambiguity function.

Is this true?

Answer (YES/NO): YES